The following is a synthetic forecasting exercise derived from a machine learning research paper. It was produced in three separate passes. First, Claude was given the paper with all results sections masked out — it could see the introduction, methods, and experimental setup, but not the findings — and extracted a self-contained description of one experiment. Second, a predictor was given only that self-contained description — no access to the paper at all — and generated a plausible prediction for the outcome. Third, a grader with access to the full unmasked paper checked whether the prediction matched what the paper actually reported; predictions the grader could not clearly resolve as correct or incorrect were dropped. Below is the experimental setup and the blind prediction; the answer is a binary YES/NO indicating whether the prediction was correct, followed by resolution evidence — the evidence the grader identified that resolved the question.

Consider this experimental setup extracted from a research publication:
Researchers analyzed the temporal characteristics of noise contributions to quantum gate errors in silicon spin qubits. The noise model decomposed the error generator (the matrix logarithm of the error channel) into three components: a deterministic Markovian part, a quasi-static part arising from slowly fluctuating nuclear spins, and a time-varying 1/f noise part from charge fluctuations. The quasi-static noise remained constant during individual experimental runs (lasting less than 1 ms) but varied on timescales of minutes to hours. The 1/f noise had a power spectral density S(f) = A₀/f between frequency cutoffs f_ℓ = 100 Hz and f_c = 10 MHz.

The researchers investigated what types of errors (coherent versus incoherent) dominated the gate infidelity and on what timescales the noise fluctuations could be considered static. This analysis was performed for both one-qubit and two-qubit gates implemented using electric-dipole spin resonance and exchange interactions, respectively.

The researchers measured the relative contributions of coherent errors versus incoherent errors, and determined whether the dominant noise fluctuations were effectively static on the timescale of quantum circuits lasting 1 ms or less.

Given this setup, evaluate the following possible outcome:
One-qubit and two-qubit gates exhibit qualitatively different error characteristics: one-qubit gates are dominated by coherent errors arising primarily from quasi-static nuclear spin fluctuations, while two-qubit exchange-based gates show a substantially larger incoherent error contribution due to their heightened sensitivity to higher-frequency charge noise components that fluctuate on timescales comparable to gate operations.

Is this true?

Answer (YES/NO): NO